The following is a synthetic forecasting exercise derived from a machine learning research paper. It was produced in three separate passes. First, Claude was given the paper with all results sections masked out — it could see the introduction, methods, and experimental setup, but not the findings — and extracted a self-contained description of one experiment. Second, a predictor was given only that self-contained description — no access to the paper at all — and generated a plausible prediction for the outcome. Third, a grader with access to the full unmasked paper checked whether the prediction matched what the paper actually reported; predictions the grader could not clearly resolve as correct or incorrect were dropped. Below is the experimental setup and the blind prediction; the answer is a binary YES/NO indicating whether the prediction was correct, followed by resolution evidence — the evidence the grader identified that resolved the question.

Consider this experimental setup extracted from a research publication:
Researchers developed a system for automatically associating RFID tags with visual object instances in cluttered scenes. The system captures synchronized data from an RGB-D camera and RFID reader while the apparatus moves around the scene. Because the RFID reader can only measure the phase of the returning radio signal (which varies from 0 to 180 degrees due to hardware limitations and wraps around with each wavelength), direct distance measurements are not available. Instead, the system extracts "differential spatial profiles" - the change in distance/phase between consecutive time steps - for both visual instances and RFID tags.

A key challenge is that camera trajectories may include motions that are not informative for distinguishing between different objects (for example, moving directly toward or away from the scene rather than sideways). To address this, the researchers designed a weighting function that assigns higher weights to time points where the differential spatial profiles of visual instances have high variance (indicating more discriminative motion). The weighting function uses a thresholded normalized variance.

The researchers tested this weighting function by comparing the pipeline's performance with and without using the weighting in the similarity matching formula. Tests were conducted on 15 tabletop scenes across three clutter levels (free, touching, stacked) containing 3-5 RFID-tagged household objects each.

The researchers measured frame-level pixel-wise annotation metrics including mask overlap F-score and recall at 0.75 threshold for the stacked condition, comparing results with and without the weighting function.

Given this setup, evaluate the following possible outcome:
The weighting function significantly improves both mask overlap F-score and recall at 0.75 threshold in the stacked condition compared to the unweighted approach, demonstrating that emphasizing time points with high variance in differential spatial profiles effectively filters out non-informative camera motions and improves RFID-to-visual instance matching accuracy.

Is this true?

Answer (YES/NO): YES